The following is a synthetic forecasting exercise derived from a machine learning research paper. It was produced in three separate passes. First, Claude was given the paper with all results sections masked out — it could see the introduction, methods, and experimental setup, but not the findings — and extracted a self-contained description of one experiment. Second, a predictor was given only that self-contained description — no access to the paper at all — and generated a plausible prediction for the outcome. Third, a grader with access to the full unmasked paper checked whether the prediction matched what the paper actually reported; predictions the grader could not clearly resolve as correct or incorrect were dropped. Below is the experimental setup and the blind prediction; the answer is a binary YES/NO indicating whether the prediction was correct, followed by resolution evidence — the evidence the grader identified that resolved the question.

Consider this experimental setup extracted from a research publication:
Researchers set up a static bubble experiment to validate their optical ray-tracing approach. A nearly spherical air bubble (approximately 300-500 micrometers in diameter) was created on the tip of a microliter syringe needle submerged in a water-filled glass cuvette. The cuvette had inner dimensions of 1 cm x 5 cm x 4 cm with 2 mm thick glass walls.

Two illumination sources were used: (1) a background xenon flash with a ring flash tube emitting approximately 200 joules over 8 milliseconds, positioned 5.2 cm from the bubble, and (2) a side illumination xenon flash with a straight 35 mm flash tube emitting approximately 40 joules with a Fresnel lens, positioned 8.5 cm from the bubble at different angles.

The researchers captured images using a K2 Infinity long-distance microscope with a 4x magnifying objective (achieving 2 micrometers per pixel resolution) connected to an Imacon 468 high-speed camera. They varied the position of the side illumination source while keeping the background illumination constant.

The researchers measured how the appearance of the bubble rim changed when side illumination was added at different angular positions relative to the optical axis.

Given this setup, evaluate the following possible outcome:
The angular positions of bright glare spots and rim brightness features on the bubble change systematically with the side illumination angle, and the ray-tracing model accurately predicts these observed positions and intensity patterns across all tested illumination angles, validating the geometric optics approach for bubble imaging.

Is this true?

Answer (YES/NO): YES